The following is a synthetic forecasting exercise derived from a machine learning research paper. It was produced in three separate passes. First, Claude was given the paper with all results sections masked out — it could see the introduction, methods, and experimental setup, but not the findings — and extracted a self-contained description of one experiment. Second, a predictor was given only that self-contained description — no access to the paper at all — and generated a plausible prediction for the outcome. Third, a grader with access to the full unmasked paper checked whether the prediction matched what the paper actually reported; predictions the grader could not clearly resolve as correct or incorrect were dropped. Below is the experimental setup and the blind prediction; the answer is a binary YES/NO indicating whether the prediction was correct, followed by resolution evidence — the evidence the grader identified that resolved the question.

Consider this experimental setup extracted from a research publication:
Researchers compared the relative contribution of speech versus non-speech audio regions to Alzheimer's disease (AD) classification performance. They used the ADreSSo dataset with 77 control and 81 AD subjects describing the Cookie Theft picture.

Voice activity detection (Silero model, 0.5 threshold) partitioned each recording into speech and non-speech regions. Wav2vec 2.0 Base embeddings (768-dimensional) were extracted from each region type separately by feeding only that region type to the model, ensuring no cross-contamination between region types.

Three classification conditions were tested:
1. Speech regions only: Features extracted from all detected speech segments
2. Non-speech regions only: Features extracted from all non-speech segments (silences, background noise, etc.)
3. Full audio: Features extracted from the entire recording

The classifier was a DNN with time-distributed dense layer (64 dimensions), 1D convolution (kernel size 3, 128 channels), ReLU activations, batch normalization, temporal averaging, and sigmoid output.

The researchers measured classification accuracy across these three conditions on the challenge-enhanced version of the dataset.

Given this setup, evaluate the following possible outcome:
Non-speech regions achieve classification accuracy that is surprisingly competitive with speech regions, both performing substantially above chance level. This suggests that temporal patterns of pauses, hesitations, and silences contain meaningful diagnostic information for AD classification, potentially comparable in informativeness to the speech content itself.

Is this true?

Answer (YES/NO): NO